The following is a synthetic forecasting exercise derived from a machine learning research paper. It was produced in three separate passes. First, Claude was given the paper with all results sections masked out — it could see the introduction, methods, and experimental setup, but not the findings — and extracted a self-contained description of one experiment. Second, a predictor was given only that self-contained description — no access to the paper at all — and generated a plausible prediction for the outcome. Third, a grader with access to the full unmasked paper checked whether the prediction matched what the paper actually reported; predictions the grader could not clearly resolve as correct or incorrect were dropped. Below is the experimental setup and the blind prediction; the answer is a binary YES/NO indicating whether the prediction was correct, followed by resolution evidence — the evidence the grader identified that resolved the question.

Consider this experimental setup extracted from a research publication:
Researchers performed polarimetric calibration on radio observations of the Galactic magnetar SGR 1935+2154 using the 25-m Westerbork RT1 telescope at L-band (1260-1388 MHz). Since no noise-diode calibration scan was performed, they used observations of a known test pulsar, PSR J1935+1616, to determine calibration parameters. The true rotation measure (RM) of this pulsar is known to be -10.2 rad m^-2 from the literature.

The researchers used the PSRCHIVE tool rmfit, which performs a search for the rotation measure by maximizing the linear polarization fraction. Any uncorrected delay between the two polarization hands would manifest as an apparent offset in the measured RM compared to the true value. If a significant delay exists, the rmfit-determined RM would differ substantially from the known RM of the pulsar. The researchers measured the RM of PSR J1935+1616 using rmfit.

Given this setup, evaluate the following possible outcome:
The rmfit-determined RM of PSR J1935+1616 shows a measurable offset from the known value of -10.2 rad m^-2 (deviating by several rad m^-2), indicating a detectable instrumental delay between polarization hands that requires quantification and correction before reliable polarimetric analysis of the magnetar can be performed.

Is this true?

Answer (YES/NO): YES